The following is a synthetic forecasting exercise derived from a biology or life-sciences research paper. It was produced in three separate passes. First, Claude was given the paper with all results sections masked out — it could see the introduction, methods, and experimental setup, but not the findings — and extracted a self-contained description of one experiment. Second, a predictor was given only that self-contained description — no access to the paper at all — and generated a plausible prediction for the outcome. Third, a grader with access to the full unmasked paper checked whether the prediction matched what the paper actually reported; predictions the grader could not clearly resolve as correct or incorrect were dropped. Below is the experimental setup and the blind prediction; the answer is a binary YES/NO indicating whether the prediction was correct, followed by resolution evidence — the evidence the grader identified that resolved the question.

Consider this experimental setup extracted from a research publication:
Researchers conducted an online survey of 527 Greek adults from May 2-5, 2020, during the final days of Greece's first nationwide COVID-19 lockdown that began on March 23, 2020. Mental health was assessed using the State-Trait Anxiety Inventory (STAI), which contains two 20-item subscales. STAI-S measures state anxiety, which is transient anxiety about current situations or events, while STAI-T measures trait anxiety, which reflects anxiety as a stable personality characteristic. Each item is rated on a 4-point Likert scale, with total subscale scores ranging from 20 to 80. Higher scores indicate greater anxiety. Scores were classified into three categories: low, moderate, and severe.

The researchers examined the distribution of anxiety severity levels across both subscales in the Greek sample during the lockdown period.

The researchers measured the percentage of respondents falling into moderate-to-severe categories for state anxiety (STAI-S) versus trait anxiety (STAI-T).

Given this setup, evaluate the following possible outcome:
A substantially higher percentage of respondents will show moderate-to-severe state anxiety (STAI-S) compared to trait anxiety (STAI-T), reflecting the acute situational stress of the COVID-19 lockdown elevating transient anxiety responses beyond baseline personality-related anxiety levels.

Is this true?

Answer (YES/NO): YES